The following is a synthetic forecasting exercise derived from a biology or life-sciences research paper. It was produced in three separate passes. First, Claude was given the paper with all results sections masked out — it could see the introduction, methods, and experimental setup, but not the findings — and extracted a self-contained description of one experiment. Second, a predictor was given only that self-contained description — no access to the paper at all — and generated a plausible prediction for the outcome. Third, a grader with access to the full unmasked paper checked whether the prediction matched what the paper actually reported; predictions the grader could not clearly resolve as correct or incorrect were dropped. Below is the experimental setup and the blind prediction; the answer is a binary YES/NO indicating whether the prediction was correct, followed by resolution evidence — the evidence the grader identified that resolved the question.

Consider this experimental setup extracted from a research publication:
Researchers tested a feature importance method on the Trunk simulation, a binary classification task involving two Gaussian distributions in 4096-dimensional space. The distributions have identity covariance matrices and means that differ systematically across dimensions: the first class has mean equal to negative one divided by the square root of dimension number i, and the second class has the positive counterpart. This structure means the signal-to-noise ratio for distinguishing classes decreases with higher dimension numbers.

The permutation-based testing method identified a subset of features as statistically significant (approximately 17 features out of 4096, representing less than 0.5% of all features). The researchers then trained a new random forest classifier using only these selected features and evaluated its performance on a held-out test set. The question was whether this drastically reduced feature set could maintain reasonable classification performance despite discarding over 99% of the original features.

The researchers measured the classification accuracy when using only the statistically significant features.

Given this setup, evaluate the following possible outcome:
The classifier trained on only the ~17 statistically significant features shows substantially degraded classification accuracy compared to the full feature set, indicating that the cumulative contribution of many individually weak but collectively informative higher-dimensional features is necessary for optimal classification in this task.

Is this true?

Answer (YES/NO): NO